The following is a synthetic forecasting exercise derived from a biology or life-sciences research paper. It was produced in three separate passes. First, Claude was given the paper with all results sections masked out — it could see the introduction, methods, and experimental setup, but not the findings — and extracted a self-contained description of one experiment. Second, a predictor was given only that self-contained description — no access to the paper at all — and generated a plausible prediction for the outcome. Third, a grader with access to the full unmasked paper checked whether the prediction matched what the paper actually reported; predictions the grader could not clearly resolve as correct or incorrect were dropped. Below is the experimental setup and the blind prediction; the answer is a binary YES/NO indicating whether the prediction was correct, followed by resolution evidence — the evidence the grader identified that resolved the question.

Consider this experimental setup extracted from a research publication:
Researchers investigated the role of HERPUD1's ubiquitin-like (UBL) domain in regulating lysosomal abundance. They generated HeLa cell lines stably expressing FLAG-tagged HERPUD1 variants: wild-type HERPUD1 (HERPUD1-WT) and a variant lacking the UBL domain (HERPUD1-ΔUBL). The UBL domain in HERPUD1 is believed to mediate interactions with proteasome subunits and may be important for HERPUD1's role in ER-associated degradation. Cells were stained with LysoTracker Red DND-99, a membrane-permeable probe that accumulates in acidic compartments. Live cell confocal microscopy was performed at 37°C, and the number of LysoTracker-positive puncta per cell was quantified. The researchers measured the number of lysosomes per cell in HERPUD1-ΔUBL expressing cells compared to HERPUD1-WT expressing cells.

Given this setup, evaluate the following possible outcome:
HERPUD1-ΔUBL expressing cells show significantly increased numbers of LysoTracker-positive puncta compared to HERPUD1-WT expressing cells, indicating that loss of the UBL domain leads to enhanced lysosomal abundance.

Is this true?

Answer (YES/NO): YES